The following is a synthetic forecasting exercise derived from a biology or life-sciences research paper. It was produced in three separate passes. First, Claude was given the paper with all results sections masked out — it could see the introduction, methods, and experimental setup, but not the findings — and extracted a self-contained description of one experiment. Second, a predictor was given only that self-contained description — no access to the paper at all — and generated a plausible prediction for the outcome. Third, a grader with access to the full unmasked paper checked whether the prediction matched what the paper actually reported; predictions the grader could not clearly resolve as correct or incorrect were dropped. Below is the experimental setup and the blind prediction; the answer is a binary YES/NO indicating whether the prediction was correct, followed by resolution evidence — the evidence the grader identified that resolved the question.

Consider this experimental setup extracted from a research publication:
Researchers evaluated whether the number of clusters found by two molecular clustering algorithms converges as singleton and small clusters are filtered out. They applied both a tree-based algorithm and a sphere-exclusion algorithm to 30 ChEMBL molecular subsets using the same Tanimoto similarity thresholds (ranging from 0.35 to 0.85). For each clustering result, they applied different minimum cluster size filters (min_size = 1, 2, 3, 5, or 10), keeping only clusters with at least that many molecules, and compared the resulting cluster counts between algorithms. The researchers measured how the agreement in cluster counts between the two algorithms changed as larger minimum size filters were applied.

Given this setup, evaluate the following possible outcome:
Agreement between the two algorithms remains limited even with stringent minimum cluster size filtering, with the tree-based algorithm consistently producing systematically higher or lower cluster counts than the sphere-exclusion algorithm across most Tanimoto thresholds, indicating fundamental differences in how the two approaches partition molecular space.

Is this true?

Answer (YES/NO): NO